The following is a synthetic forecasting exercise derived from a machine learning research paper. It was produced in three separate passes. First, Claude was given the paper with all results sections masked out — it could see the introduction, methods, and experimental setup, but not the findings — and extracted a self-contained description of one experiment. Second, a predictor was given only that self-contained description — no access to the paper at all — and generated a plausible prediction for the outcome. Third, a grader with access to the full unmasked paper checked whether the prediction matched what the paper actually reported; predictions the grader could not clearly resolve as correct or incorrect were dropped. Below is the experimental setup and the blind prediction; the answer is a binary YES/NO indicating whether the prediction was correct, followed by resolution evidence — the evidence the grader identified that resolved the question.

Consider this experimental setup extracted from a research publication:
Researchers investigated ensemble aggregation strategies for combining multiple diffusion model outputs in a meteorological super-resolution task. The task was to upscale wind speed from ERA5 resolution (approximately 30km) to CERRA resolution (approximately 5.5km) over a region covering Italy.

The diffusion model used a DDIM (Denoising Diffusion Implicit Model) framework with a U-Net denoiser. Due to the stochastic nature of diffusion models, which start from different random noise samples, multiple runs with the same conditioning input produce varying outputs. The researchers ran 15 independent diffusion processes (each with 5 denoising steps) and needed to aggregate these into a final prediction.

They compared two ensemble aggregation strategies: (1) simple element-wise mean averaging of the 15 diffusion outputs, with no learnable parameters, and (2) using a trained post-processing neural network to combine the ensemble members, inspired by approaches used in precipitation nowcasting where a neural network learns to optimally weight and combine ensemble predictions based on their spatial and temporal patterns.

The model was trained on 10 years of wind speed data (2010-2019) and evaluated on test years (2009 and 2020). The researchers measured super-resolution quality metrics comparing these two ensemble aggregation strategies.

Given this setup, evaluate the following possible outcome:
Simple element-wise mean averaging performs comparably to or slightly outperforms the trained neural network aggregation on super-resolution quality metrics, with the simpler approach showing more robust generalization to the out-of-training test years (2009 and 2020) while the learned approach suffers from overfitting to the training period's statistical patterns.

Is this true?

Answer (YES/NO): NO